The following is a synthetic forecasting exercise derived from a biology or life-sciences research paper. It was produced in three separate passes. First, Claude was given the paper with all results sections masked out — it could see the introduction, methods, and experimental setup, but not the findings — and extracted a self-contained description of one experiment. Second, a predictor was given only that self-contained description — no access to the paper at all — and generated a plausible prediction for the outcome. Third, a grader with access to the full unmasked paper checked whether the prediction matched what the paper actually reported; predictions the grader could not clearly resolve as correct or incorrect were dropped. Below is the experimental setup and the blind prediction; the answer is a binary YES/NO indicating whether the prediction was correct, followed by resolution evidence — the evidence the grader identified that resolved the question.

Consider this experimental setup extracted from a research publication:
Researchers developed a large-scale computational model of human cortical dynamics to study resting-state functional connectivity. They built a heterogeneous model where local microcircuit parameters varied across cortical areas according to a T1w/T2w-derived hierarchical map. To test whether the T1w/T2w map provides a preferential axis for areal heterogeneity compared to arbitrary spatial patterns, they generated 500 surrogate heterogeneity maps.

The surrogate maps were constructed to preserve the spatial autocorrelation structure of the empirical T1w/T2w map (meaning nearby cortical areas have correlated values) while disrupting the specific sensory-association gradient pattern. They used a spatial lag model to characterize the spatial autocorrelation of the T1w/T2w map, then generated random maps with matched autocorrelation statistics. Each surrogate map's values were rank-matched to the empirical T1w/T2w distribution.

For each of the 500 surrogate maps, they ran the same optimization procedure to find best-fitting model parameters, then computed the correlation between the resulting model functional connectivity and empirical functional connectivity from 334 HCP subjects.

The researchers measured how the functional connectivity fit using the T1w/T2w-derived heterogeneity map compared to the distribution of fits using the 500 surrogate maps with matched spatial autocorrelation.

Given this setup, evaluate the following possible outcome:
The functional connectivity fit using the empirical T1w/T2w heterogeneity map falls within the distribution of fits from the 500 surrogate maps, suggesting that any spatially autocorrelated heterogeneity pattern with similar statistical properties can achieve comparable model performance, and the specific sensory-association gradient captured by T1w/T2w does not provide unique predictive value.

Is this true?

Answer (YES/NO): NO